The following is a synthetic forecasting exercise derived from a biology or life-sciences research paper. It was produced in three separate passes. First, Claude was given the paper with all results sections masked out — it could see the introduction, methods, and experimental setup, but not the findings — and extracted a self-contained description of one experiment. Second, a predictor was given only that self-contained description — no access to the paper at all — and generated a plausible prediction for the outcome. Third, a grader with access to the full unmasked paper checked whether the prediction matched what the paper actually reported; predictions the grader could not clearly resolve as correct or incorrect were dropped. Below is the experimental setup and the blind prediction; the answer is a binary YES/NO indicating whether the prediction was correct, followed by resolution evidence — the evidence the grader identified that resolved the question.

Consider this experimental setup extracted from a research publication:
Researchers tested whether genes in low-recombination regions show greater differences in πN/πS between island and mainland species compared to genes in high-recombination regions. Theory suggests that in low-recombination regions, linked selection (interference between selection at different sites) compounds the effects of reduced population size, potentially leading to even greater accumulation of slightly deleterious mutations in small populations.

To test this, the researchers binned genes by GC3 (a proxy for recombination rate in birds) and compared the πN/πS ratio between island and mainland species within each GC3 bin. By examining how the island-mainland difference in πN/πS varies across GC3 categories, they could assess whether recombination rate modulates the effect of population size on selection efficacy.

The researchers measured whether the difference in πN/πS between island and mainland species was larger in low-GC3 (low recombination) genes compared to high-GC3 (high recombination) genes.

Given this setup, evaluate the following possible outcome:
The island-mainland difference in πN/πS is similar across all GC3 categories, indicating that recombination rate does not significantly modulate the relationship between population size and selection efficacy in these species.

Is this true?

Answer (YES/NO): NO